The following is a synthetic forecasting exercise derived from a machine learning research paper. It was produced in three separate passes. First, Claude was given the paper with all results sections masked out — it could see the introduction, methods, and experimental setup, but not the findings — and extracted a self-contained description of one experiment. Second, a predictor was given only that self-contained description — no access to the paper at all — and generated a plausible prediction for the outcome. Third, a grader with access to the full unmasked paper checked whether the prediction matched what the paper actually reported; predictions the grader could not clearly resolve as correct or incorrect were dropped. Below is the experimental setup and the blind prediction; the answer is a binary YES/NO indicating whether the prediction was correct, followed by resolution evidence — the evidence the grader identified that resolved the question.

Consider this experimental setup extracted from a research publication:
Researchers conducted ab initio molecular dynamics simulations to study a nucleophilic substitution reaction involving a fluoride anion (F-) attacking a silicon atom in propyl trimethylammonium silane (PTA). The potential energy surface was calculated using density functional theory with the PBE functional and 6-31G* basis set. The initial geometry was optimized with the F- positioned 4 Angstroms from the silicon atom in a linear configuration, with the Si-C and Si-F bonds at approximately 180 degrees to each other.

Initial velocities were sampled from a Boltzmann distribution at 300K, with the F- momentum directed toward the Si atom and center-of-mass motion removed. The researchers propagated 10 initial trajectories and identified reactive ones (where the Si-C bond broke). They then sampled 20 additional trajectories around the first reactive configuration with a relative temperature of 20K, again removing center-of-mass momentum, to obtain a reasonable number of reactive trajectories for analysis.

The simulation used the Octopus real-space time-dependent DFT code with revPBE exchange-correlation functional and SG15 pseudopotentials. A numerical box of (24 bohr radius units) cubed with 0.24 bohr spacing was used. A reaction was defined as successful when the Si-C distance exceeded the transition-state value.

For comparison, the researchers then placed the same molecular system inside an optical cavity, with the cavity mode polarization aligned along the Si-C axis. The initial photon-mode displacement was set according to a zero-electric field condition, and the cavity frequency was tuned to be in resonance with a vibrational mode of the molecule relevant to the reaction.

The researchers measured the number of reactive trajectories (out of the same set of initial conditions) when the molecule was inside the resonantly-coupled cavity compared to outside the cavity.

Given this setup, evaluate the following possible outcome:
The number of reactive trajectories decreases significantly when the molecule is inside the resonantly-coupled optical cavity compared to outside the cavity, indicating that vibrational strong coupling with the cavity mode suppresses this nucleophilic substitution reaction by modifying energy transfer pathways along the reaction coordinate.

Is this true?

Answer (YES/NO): YES